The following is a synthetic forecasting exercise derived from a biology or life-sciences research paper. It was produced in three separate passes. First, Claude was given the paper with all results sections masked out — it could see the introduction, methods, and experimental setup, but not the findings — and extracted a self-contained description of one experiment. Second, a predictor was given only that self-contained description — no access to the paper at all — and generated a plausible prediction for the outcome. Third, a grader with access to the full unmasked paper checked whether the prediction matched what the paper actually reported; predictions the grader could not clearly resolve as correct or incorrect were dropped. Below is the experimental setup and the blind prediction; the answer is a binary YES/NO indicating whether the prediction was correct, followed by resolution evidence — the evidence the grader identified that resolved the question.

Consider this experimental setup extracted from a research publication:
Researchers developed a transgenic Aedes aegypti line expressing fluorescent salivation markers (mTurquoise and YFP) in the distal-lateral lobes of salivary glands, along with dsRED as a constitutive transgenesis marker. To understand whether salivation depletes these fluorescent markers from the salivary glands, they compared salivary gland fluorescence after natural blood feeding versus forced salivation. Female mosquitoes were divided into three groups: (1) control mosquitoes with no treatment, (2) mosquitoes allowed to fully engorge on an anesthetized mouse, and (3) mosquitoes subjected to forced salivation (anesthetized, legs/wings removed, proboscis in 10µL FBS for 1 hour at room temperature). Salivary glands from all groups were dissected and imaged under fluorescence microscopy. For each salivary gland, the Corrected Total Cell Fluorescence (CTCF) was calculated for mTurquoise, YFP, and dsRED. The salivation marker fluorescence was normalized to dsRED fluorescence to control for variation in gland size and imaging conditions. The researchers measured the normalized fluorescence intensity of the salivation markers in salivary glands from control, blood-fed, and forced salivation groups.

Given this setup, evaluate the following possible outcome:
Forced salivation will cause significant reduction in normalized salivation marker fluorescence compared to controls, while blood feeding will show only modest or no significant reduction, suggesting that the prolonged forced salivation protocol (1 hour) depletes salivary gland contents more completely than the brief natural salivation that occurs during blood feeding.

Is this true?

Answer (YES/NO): NO